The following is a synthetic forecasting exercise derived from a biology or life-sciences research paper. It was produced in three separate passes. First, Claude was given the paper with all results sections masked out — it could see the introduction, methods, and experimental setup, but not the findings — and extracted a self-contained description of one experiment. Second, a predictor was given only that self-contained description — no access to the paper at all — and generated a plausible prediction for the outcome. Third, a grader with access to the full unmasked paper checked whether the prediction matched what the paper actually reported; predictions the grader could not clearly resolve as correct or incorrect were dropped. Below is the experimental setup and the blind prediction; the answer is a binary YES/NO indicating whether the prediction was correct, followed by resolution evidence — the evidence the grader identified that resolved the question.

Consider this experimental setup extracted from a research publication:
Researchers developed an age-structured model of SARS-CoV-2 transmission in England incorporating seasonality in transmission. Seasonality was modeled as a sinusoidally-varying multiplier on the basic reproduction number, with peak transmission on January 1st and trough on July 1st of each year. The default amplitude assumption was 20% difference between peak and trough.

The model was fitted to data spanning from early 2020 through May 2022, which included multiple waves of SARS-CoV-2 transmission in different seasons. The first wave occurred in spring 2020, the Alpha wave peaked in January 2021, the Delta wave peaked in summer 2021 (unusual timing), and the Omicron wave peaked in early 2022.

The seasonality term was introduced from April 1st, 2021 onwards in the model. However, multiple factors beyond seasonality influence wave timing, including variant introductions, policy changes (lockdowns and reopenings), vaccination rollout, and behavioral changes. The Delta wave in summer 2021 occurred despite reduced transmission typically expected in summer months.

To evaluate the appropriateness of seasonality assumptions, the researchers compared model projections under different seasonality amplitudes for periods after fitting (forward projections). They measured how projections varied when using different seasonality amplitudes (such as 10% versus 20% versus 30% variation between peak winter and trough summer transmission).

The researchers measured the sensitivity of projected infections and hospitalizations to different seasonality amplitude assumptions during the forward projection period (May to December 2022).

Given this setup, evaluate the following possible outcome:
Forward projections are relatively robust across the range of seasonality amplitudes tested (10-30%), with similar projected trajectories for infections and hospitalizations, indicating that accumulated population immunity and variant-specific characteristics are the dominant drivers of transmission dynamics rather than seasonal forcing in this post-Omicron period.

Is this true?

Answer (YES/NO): NO